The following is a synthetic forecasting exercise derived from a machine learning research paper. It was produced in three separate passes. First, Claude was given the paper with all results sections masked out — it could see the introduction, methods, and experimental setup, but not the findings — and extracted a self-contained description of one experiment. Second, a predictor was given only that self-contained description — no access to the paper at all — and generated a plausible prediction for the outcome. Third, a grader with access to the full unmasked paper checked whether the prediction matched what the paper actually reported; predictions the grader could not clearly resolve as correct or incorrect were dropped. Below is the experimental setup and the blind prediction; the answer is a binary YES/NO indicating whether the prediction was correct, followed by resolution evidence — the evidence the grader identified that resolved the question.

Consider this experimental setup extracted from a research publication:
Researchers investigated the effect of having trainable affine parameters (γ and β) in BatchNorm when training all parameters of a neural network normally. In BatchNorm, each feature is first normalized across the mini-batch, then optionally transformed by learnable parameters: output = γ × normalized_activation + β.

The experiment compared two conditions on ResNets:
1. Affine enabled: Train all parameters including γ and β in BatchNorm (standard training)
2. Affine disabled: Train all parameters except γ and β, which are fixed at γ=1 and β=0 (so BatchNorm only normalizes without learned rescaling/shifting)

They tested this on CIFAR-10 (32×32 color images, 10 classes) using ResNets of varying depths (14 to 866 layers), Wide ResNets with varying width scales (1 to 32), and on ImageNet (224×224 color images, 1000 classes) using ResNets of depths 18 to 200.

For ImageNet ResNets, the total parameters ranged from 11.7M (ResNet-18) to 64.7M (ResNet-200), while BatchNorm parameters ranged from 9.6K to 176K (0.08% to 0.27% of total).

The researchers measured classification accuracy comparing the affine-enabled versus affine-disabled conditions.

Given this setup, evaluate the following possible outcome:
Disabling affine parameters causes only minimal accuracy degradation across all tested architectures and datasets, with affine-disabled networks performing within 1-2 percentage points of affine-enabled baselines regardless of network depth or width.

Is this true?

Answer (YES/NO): NO